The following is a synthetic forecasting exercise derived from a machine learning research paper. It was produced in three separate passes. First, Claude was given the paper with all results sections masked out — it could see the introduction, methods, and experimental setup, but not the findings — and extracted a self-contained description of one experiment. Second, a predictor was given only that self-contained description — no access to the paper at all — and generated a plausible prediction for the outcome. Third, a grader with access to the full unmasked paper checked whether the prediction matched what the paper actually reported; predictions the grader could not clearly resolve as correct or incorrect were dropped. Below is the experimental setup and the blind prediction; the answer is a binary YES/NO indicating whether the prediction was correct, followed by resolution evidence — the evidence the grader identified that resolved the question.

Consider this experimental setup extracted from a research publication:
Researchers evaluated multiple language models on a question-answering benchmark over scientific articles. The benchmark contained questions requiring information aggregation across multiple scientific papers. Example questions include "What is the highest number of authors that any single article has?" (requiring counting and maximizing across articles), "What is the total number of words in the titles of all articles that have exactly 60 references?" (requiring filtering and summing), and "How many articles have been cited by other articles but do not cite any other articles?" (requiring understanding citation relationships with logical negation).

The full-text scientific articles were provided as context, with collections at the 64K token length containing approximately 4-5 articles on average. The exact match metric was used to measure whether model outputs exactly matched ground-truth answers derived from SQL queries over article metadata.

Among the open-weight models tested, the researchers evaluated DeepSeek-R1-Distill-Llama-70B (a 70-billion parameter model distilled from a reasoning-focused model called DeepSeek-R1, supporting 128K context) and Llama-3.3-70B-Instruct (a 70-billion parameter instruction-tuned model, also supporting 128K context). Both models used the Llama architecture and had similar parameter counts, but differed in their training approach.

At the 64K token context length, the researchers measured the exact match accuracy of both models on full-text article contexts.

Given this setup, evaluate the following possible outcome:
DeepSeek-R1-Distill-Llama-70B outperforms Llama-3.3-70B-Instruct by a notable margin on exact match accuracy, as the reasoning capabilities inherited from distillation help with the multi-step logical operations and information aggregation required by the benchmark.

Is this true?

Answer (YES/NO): YES